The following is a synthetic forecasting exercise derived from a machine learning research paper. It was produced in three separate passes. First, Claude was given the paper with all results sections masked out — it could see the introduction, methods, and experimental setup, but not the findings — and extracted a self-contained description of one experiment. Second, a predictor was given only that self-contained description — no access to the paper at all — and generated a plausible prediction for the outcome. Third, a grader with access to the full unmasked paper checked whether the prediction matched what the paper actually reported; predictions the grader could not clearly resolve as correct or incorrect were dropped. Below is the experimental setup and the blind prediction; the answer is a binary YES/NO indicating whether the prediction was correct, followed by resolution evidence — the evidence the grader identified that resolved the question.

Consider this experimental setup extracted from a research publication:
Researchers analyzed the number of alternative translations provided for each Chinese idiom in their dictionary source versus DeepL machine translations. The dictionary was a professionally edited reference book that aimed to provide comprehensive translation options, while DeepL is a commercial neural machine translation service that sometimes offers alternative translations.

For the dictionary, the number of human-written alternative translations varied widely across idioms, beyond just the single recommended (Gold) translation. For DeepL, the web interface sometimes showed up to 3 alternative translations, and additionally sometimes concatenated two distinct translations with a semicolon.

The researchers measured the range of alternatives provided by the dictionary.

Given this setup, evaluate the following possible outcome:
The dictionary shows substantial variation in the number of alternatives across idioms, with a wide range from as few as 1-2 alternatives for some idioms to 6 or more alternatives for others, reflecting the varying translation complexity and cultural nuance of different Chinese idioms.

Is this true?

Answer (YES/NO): NO